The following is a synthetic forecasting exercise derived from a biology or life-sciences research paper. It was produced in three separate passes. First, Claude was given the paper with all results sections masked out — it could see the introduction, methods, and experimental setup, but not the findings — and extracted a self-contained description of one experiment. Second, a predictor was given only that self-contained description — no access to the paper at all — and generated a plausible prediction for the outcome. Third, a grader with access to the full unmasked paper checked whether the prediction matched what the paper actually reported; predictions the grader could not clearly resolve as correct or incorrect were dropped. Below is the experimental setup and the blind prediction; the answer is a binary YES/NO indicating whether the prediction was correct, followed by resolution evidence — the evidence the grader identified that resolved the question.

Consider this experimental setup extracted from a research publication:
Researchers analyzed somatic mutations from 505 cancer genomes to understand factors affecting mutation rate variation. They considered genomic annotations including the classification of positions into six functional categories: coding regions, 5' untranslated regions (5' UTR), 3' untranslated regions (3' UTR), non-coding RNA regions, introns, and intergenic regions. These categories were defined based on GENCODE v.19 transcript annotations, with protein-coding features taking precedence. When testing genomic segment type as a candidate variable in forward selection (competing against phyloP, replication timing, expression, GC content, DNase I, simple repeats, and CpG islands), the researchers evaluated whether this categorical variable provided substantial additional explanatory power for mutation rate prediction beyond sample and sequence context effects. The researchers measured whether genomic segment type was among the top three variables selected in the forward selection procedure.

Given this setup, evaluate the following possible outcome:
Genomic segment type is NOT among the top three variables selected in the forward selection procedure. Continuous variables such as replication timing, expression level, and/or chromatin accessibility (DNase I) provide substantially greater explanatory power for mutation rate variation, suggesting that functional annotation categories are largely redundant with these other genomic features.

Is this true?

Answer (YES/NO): YES